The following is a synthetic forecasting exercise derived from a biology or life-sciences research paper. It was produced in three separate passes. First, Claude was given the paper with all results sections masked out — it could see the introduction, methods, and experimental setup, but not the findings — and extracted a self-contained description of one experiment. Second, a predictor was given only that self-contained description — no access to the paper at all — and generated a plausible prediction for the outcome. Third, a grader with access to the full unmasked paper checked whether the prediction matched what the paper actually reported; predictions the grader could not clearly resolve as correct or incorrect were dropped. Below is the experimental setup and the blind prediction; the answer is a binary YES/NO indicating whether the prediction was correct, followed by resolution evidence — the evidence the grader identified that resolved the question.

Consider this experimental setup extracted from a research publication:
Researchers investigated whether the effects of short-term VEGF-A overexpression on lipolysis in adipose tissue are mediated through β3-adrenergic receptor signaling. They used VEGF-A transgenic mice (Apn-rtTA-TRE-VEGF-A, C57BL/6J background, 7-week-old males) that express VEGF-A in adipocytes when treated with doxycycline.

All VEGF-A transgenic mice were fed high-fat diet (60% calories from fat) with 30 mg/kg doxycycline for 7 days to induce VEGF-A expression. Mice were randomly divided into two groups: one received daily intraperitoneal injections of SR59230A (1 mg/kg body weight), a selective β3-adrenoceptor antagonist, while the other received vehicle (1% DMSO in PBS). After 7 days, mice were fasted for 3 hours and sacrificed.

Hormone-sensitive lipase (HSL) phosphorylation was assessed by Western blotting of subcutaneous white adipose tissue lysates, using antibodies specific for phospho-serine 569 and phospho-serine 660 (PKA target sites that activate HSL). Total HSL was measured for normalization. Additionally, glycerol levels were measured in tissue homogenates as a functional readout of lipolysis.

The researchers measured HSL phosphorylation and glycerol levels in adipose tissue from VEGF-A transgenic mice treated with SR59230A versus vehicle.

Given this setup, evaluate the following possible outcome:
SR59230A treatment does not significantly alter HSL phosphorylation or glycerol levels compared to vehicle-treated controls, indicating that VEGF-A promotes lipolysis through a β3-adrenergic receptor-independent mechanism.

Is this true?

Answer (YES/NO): NO